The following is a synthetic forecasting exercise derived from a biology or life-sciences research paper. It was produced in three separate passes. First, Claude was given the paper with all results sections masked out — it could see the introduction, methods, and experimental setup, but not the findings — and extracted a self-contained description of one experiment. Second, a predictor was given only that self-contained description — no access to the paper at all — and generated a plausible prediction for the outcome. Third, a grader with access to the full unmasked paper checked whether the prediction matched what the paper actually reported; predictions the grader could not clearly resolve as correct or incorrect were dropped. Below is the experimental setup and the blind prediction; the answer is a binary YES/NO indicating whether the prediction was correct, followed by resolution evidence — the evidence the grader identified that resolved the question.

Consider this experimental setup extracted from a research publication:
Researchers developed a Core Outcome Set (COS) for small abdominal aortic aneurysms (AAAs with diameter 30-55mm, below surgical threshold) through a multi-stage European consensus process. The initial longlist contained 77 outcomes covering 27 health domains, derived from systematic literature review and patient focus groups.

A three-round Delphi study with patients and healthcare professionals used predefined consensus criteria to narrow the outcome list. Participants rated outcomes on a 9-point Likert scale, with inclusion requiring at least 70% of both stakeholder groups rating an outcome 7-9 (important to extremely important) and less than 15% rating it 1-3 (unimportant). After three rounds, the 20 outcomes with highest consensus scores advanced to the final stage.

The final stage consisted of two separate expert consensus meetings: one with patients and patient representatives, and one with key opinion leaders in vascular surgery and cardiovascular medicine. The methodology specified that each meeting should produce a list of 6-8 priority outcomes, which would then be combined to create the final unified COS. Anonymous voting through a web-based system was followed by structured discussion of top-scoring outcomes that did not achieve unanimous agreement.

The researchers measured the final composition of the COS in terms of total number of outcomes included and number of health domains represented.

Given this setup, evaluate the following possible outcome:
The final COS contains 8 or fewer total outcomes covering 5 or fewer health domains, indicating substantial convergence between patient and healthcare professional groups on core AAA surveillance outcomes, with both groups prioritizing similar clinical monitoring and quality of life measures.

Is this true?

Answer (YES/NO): NO